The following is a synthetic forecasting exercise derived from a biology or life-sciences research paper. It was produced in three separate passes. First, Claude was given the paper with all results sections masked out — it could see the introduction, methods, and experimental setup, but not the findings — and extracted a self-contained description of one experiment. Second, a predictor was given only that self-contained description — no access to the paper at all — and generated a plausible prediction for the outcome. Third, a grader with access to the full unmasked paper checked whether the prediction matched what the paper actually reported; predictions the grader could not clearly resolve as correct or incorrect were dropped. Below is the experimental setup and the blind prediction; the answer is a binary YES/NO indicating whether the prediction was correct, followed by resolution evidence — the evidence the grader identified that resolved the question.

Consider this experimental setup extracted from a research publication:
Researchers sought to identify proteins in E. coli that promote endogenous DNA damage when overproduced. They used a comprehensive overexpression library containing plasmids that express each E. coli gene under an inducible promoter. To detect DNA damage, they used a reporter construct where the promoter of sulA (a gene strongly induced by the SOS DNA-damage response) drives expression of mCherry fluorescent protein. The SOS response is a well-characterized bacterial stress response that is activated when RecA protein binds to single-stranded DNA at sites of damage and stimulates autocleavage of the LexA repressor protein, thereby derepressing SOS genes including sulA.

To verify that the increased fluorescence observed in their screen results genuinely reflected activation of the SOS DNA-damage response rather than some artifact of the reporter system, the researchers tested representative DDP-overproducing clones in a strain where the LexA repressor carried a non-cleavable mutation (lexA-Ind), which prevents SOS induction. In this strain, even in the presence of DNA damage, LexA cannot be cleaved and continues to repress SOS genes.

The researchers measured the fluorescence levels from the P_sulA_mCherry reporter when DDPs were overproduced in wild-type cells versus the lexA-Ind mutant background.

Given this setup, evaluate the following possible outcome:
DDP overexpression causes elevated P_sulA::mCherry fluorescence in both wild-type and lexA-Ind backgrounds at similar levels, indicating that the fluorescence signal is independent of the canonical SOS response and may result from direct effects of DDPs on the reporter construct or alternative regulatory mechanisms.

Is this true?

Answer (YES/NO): NO